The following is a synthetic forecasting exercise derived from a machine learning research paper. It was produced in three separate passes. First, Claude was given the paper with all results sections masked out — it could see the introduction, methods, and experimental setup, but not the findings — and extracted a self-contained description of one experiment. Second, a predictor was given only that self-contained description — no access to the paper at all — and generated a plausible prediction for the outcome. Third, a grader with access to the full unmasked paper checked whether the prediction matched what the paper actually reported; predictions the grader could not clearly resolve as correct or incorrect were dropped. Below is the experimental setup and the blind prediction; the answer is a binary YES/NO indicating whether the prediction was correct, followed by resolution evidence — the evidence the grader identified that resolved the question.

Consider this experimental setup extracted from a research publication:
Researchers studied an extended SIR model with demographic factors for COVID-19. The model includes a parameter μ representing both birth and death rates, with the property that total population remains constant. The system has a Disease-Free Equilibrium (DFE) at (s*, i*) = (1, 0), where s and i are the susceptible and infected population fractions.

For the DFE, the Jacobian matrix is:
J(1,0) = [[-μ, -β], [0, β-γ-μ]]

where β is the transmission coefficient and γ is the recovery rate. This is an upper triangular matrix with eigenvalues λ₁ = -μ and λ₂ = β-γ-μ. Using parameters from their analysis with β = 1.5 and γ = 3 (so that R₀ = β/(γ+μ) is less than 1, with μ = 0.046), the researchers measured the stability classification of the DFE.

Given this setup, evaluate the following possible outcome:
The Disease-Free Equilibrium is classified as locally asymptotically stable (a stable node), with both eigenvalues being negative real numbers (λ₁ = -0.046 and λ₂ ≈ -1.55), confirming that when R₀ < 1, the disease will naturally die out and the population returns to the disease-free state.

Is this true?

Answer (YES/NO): YES